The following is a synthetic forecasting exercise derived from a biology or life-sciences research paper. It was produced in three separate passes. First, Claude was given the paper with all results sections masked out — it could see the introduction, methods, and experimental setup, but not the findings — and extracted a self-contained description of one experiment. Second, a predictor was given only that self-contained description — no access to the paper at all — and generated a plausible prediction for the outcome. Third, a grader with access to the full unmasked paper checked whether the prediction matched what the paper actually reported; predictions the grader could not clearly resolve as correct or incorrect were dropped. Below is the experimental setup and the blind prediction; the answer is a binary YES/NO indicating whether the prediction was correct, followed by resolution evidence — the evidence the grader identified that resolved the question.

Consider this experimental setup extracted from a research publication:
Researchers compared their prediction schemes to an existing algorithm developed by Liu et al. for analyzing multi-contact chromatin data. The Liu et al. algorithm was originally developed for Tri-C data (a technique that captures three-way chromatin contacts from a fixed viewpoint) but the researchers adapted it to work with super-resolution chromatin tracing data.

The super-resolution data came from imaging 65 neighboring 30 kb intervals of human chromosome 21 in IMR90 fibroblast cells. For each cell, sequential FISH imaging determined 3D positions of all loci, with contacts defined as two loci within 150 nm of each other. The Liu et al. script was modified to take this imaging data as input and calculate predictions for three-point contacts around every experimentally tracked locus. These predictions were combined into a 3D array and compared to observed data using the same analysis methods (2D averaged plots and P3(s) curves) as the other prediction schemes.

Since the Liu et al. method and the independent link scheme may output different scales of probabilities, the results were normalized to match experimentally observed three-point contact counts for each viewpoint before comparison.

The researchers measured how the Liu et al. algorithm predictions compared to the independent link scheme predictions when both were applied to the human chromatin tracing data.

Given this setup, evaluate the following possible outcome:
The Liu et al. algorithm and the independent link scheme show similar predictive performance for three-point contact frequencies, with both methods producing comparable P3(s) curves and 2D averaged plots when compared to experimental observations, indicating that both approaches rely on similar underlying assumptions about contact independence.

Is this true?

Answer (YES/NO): NO